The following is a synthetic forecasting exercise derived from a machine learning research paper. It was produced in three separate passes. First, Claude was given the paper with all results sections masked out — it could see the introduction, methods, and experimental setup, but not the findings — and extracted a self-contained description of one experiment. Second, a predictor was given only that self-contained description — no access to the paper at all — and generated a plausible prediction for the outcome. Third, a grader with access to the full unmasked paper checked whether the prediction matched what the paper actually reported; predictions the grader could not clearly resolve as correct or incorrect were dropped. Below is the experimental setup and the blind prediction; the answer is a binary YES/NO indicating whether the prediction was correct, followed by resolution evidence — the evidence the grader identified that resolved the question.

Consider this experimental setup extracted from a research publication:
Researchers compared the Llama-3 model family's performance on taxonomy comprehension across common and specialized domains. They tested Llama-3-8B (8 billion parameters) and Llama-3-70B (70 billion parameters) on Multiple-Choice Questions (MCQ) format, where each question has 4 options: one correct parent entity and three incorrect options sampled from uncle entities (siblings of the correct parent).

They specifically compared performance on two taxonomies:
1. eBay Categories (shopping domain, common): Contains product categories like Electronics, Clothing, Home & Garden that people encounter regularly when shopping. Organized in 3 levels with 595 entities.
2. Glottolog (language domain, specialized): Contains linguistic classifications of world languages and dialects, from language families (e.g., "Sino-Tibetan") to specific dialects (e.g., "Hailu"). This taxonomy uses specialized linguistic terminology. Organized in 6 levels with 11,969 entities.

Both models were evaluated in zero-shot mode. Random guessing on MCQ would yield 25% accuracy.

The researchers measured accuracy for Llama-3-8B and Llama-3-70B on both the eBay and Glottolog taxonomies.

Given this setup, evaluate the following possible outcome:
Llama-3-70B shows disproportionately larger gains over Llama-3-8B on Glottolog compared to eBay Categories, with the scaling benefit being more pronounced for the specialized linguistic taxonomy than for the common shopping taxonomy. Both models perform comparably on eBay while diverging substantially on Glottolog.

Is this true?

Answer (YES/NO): YES